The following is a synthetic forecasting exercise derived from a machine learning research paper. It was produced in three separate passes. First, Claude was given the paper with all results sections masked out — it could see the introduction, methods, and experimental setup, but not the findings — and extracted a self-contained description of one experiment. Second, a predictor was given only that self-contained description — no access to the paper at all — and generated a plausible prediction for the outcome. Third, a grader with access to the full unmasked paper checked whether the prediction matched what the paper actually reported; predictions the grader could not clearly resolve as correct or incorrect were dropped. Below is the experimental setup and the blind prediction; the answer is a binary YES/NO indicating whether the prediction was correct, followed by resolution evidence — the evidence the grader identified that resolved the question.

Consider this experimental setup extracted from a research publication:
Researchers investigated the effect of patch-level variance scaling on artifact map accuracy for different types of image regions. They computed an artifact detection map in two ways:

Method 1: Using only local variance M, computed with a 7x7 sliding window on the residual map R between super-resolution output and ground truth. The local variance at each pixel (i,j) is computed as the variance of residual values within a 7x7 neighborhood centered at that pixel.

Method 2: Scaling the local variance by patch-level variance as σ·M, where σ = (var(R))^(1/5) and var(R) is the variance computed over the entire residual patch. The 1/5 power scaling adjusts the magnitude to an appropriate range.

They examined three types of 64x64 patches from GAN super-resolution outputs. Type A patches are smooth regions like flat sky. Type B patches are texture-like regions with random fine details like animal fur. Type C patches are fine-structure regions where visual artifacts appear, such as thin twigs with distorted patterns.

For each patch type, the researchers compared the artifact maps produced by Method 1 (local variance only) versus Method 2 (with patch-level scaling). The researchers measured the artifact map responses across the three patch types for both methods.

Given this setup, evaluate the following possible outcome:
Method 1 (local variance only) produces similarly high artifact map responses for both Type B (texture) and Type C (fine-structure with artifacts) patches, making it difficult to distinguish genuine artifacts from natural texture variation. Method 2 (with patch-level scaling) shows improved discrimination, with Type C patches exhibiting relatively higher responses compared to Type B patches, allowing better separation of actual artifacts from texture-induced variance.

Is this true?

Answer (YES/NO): NO